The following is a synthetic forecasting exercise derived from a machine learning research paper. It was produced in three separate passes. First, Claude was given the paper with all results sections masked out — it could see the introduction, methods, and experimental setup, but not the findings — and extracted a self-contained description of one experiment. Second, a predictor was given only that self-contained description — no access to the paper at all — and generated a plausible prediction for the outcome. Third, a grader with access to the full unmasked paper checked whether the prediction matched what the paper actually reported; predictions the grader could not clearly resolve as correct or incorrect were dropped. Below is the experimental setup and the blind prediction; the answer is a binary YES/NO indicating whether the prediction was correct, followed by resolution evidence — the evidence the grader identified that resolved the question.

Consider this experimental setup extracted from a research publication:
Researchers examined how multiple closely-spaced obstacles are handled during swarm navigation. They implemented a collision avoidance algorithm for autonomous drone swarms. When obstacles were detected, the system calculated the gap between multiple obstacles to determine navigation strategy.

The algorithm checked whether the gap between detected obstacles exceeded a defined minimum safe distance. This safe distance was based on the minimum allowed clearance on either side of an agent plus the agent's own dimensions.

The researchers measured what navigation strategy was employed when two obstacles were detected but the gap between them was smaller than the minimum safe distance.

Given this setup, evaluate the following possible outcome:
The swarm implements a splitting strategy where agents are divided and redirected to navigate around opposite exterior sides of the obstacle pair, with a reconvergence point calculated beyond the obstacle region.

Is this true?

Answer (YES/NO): NO